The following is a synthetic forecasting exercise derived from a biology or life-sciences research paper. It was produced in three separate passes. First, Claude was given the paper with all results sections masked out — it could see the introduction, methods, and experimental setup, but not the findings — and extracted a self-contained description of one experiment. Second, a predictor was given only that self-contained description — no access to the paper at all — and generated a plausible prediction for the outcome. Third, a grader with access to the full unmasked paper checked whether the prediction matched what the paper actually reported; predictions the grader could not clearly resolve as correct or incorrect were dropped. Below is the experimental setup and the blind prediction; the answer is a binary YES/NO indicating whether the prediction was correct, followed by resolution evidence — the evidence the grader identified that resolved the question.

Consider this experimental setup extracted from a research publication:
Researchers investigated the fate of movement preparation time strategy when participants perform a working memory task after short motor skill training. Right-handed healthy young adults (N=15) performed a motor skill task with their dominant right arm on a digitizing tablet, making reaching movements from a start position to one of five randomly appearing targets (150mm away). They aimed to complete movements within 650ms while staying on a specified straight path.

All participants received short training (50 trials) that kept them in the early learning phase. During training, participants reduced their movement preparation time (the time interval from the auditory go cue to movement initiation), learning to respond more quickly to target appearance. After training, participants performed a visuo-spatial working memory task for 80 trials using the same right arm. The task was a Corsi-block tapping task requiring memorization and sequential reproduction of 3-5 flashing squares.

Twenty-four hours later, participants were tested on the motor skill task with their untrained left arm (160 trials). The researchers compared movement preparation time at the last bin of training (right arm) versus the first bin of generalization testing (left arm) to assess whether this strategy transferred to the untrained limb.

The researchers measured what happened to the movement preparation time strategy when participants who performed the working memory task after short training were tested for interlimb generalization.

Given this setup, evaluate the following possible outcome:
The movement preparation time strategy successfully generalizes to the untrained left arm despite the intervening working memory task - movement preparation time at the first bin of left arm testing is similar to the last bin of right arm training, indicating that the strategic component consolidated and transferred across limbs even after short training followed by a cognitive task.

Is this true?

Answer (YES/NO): NO